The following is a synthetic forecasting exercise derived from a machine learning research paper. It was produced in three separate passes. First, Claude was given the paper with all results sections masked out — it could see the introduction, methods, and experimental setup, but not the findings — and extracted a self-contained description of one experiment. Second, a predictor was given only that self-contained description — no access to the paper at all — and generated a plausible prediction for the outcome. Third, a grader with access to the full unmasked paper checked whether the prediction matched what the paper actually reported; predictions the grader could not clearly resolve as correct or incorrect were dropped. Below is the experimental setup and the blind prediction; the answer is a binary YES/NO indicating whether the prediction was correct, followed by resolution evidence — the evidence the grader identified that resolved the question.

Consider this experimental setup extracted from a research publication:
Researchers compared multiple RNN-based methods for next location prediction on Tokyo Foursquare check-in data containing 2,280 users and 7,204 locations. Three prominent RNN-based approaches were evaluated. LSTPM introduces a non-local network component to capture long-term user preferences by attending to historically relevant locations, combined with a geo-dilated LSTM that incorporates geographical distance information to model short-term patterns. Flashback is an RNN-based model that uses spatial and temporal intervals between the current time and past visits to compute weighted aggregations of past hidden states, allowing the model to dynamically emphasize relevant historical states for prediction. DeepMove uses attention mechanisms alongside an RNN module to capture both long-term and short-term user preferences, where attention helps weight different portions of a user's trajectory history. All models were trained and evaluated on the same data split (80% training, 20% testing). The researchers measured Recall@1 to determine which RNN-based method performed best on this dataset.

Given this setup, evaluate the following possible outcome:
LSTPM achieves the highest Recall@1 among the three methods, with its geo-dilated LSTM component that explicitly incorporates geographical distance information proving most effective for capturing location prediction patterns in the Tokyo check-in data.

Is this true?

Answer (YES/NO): NO